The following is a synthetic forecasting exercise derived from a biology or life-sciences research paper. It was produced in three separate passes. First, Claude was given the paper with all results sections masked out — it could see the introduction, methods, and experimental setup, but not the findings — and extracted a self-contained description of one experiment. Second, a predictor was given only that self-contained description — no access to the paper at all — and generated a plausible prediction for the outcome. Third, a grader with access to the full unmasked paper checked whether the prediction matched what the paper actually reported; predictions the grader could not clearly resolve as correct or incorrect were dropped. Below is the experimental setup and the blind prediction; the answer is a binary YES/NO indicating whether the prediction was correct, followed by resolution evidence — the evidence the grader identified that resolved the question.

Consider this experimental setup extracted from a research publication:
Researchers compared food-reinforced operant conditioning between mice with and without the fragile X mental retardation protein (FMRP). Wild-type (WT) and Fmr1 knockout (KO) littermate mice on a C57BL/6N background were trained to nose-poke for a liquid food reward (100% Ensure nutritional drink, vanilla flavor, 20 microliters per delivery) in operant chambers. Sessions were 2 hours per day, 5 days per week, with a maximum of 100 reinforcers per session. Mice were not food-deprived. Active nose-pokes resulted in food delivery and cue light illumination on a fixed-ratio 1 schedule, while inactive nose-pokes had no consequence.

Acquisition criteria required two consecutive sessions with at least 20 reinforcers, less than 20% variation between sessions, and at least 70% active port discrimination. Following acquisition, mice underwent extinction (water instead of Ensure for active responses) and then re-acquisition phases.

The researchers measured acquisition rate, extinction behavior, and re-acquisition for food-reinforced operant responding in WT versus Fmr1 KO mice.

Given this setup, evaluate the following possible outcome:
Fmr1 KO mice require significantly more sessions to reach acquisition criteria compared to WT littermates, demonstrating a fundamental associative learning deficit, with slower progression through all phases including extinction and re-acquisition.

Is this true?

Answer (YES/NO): NO